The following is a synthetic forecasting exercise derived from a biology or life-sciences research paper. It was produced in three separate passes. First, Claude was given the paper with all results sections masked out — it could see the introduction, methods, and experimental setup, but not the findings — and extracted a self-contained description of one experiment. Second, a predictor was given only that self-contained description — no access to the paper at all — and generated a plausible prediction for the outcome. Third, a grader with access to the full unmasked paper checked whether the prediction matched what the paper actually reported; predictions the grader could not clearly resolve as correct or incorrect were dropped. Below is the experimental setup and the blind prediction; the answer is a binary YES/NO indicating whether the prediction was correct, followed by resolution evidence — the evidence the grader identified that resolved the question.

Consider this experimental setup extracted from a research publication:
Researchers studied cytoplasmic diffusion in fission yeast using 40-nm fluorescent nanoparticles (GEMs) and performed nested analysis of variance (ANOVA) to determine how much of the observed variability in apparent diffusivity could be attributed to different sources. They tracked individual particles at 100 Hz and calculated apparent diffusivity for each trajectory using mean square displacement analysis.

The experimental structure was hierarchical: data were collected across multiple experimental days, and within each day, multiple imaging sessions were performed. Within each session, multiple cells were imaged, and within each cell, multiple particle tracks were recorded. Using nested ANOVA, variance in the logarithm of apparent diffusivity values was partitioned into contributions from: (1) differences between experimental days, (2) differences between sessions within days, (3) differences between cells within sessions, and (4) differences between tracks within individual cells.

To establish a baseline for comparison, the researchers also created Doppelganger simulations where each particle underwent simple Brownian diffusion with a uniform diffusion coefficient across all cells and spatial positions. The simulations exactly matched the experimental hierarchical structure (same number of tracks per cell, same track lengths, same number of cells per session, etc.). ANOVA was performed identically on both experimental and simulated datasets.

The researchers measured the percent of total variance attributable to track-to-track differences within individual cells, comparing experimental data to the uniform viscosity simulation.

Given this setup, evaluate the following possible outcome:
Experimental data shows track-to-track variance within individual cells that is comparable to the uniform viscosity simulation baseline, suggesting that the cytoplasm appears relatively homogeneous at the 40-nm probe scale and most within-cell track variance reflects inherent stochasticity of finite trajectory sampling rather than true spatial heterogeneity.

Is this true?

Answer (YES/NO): NO